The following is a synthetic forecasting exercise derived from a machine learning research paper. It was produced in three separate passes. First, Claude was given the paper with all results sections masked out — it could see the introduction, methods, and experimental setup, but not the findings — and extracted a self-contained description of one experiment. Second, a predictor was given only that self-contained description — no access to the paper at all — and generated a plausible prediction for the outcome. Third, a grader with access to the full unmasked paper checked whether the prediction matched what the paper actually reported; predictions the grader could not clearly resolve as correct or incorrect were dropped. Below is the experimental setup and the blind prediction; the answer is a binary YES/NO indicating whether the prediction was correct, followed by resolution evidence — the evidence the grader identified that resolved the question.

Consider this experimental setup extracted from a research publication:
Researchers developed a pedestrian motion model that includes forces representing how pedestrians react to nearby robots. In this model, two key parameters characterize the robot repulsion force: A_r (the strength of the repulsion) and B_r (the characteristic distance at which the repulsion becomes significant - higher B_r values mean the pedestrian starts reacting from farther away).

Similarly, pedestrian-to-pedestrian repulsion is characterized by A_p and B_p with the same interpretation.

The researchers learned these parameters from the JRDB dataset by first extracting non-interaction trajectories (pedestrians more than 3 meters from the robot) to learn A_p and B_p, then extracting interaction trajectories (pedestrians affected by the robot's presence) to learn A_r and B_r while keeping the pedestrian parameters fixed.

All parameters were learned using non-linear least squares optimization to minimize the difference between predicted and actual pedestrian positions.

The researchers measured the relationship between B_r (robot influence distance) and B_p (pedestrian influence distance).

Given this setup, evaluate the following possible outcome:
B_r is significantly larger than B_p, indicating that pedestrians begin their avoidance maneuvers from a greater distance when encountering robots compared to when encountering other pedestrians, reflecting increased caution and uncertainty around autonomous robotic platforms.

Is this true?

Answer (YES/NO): NO